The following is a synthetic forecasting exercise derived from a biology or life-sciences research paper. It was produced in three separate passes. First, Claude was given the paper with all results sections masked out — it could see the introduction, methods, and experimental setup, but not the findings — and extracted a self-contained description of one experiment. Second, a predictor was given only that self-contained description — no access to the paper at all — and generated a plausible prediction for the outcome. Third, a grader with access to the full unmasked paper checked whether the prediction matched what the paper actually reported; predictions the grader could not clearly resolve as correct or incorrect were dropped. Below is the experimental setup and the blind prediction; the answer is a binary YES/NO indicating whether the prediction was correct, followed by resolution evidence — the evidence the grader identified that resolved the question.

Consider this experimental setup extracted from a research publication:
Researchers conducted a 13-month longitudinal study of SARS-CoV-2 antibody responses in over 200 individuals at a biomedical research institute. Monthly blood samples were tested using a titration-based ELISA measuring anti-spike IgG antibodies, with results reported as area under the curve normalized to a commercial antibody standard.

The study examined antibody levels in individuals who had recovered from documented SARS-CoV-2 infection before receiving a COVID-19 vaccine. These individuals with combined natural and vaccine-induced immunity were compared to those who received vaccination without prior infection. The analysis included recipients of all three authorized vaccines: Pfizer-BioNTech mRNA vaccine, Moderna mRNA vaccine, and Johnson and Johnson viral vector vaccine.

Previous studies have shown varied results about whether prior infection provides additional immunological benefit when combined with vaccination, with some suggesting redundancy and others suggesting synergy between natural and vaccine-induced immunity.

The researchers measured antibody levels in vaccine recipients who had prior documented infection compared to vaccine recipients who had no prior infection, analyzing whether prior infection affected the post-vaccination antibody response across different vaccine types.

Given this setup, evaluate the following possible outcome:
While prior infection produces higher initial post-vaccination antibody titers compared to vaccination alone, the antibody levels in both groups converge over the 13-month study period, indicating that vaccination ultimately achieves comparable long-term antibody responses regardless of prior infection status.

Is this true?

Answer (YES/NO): NO